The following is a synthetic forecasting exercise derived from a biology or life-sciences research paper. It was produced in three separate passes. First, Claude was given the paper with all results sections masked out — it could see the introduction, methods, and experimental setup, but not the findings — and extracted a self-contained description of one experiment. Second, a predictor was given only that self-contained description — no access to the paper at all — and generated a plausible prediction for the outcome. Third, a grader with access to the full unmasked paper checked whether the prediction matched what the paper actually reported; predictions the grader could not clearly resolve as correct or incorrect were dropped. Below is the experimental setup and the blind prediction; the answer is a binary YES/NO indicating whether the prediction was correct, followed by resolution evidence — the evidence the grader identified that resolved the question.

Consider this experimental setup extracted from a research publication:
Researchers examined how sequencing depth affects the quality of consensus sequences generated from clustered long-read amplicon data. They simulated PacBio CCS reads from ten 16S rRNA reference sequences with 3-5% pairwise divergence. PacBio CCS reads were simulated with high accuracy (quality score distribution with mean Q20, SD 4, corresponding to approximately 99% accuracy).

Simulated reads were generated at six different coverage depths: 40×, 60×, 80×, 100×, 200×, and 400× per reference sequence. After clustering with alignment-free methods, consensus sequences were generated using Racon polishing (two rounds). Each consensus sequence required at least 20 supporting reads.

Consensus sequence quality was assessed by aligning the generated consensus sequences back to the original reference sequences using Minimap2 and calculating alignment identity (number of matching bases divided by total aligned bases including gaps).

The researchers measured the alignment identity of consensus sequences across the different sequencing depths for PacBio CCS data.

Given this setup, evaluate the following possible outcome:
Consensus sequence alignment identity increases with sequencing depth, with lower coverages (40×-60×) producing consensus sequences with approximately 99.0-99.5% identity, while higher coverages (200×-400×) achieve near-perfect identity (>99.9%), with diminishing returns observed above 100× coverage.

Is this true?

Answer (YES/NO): NO